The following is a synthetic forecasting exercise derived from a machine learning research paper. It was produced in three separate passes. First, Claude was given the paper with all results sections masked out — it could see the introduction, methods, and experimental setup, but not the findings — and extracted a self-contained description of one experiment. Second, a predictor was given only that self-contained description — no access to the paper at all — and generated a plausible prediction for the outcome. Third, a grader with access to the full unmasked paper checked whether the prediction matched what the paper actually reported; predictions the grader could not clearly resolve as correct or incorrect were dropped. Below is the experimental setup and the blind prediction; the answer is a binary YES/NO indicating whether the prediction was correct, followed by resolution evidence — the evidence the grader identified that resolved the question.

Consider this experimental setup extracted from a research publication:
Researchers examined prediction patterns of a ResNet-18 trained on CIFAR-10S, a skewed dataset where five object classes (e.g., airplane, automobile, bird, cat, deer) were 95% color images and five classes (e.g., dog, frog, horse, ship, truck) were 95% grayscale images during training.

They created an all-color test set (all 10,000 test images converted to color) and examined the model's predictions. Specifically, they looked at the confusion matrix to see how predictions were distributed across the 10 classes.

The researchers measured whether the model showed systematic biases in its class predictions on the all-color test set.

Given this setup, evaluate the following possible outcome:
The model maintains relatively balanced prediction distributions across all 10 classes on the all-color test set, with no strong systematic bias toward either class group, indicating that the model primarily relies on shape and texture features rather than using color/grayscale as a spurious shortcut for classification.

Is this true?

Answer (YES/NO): NO